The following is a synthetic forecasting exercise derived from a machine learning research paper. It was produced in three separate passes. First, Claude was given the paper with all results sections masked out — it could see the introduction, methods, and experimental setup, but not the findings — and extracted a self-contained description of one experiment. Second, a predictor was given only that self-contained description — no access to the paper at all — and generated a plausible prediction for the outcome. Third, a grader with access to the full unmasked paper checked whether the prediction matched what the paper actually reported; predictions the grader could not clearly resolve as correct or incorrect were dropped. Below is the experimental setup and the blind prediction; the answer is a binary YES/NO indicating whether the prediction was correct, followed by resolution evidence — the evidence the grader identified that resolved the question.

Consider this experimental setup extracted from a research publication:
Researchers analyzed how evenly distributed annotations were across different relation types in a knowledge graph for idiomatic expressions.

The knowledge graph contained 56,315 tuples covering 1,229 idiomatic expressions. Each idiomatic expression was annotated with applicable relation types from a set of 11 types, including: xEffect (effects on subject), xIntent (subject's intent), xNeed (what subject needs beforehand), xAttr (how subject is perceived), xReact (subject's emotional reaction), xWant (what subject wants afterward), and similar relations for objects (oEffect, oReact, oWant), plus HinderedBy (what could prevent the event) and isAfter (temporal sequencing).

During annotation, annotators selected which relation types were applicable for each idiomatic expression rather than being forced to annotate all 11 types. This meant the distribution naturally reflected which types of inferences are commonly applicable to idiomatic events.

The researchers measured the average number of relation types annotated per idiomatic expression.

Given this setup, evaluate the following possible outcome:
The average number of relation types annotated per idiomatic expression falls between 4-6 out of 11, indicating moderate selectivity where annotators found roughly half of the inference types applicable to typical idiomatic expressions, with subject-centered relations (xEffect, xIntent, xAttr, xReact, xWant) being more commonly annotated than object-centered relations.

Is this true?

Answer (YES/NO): NO